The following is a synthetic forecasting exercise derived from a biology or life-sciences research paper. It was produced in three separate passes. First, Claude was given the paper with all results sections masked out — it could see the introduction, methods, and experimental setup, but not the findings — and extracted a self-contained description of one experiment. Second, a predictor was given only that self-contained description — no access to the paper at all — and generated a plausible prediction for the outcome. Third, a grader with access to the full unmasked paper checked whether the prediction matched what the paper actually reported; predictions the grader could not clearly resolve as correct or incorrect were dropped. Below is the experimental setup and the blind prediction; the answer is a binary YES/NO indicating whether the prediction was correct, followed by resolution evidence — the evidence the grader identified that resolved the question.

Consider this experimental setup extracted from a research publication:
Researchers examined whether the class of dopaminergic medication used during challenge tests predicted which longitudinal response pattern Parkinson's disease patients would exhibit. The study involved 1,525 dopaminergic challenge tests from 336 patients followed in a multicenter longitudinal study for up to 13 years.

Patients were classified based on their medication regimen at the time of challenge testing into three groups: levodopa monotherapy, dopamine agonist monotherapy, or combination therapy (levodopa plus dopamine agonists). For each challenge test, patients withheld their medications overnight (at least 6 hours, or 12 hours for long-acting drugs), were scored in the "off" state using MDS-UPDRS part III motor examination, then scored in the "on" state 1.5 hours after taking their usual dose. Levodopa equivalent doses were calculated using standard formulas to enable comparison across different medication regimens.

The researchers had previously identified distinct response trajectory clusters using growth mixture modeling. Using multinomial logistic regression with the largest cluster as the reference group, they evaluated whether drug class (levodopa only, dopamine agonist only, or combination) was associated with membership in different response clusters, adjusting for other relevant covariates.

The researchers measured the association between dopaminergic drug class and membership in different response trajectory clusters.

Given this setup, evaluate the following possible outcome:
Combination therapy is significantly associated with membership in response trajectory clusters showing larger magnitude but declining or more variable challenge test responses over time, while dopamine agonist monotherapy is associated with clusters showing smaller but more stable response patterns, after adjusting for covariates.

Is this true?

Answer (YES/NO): NO